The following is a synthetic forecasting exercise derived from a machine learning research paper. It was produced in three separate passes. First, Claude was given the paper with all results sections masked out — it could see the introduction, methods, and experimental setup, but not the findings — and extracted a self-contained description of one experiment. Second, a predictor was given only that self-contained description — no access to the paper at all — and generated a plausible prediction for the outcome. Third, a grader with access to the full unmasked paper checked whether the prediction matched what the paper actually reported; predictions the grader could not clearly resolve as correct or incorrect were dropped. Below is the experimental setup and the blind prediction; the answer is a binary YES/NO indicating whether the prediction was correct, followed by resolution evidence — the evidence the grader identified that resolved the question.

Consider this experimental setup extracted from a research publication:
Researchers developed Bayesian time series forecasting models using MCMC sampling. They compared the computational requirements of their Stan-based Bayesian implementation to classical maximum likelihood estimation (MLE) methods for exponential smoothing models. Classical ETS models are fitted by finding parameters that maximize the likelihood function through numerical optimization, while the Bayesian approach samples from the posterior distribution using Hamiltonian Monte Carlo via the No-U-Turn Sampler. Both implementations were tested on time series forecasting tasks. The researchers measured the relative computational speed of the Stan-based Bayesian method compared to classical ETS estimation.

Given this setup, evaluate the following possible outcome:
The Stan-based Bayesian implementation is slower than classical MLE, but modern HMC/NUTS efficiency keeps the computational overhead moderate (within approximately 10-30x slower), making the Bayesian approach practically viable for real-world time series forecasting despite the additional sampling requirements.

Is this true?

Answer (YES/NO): NO